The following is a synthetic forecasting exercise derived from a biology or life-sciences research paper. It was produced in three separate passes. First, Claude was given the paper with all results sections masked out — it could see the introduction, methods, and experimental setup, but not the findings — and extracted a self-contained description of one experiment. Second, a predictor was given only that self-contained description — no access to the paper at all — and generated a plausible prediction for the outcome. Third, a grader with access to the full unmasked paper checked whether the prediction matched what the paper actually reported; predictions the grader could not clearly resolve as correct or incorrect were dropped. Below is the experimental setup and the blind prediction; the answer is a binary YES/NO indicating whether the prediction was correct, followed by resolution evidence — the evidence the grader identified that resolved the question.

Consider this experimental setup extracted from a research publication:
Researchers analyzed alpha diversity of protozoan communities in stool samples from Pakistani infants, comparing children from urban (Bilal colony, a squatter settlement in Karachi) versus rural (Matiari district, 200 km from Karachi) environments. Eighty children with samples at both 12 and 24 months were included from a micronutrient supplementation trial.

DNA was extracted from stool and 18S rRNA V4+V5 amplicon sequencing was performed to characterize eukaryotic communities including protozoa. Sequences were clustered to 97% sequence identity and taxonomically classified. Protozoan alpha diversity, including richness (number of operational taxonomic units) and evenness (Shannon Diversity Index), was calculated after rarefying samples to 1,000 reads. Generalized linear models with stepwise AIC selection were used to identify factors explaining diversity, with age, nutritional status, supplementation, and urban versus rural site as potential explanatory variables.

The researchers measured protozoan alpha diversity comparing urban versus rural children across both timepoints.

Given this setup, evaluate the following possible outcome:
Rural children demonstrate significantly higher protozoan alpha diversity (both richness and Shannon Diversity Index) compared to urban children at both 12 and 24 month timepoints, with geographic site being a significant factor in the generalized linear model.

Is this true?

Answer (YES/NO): NO